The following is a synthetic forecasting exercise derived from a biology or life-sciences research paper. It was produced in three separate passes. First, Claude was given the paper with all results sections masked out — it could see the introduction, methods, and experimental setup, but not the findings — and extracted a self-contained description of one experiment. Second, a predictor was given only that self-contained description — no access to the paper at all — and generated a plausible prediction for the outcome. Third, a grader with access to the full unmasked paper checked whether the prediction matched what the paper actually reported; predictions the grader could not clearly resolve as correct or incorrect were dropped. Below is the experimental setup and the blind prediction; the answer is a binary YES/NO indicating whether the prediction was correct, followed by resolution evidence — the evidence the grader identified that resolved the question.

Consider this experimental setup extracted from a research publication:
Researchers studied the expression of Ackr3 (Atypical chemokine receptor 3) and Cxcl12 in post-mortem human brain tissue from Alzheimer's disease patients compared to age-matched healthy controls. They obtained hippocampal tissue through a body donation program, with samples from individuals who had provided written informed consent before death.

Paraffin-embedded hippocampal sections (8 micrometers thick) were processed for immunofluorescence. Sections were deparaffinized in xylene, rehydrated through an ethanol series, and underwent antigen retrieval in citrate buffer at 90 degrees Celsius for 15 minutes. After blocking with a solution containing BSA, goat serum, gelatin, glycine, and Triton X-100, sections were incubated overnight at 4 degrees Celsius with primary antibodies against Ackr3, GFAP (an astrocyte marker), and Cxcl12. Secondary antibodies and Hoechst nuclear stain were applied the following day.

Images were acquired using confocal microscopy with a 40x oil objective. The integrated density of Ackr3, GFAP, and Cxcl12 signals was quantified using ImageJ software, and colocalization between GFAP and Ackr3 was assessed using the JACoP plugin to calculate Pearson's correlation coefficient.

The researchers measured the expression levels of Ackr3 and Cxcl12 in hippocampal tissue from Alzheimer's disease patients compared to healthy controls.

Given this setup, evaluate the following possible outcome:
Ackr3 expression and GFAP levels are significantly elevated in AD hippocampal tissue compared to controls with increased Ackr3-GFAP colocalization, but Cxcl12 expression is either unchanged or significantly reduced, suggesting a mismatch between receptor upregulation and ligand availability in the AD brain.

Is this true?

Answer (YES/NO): NO